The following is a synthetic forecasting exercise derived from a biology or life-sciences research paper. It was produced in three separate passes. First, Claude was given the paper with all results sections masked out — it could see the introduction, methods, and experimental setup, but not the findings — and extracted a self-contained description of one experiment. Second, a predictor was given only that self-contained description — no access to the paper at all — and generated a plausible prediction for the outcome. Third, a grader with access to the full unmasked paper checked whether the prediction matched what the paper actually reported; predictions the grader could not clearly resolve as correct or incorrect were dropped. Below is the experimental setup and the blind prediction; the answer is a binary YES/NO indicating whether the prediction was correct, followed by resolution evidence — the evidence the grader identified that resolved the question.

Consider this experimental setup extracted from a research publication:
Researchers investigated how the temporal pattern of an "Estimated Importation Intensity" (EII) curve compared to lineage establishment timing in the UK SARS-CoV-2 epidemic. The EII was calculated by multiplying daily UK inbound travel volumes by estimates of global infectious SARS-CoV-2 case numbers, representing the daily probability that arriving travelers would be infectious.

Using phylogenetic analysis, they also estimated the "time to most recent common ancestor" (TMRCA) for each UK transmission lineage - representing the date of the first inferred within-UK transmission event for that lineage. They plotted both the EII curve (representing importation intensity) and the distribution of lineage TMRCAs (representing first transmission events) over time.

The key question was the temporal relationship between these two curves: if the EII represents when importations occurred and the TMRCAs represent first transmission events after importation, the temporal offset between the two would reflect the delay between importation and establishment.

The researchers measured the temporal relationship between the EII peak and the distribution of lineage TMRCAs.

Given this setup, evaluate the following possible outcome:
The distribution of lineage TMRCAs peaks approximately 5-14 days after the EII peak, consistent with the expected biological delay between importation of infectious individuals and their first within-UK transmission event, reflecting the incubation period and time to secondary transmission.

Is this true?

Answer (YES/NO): YES